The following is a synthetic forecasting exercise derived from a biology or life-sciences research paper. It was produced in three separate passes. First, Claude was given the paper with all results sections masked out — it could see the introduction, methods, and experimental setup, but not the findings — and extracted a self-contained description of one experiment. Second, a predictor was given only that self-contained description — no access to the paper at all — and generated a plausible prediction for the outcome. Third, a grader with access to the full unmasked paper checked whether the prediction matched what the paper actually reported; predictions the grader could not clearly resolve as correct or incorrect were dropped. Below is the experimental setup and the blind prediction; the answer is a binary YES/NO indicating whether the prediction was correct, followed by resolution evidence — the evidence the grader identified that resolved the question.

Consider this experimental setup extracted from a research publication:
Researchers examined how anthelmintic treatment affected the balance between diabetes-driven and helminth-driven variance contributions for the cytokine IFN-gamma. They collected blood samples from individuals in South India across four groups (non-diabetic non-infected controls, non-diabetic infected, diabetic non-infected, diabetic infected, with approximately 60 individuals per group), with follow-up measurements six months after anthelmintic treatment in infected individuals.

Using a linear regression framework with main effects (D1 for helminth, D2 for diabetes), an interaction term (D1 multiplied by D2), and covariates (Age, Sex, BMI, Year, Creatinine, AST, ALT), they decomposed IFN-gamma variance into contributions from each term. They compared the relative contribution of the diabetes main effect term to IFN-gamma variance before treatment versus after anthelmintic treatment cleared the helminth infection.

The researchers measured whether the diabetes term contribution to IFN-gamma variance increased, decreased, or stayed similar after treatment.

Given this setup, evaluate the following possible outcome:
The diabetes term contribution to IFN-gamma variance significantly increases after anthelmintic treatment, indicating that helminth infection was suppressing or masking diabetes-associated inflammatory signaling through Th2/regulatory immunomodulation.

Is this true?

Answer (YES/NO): YES